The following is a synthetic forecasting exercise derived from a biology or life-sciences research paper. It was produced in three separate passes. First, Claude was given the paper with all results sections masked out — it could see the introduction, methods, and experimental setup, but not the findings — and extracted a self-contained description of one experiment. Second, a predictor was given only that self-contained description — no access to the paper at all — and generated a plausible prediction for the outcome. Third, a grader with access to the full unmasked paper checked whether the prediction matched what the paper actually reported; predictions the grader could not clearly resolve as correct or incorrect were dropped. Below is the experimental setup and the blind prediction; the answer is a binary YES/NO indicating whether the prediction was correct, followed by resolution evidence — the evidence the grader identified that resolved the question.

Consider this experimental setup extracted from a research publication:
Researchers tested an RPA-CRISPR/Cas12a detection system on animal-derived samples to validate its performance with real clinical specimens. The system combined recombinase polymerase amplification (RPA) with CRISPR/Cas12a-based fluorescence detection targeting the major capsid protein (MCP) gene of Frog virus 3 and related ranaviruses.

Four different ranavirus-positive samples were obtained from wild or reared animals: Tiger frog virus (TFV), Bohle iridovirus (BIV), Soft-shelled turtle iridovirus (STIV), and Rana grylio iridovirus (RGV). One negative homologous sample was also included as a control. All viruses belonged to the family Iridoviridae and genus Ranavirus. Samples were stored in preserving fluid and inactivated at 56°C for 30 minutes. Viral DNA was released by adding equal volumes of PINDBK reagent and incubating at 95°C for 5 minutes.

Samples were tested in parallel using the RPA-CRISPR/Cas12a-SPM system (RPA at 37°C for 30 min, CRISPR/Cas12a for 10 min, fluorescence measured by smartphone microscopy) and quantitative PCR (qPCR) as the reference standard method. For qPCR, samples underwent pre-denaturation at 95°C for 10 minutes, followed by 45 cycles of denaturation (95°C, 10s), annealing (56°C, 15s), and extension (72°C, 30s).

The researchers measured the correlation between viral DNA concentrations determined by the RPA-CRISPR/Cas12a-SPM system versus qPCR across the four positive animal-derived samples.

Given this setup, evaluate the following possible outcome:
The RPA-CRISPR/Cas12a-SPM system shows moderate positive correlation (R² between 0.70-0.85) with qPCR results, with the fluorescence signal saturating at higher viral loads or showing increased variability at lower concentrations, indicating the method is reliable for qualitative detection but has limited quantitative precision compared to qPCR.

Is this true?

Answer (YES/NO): NO